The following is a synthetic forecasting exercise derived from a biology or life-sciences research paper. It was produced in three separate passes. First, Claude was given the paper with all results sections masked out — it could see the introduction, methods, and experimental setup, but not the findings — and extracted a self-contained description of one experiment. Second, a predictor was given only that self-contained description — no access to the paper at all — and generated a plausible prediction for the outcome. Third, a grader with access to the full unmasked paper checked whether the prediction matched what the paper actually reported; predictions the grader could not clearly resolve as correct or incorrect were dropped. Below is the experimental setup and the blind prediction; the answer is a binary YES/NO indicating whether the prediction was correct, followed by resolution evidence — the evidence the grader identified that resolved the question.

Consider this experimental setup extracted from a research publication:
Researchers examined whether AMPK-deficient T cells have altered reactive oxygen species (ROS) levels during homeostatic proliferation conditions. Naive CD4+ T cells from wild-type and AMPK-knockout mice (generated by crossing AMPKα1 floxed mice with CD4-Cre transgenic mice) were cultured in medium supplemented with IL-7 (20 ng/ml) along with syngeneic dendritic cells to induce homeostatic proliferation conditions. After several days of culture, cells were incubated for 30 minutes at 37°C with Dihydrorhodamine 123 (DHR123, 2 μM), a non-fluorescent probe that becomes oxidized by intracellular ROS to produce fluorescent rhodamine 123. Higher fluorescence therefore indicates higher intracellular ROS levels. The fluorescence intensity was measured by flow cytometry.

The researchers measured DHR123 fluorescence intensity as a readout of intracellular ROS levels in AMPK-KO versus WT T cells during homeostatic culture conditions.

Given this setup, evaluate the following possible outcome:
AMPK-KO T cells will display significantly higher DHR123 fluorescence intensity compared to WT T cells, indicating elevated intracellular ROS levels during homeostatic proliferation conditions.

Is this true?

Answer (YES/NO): YES